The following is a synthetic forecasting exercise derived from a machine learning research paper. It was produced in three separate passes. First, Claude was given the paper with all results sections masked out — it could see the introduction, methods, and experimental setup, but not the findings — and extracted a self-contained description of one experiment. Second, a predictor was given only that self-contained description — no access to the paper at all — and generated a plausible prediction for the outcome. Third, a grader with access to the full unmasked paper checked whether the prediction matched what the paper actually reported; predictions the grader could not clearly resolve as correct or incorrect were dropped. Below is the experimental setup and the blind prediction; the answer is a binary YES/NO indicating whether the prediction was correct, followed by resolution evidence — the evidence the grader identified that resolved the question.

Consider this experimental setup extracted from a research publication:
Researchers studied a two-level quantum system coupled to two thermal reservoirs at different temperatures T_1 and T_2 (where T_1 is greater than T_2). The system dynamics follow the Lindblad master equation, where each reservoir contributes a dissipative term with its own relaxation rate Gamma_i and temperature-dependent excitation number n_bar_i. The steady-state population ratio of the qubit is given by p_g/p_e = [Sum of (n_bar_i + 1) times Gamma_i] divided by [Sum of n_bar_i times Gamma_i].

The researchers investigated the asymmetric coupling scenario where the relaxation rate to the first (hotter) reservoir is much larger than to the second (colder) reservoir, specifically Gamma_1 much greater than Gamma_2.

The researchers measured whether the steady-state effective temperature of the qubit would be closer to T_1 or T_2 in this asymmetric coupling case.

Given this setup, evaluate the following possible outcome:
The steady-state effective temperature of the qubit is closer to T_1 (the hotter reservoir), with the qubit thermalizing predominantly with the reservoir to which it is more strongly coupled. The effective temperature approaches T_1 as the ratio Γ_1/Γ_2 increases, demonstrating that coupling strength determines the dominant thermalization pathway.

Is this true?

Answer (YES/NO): YES